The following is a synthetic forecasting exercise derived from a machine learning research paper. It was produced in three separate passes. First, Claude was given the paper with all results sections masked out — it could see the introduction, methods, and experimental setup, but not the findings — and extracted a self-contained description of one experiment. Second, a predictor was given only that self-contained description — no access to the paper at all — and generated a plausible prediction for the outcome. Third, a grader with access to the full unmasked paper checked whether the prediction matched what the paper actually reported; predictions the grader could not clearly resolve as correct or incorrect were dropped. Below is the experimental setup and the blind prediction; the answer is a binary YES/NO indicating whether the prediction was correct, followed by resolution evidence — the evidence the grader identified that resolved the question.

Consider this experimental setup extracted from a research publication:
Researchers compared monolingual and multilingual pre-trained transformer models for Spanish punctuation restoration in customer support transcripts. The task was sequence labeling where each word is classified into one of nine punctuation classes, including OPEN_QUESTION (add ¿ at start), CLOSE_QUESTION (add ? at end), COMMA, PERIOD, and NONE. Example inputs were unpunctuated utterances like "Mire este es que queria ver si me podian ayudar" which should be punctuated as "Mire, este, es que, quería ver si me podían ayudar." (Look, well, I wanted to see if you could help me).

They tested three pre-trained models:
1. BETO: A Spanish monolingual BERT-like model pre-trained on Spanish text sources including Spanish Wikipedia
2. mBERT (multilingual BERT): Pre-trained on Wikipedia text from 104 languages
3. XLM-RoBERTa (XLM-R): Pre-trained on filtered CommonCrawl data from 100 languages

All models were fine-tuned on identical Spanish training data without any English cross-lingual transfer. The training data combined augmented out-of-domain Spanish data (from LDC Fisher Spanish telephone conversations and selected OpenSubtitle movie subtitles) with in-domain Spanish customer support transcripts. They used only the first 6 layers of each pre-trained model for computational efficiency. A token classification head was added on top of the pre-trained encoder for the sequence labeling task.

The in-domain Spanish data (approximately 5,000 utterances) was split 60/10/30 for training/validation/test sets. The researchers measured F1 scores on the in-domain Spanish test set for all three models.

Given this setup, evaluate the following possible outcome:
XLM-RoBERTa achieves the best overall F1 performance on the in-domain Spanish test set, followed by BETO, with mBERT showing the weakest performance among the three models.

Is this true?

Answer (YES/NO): YES